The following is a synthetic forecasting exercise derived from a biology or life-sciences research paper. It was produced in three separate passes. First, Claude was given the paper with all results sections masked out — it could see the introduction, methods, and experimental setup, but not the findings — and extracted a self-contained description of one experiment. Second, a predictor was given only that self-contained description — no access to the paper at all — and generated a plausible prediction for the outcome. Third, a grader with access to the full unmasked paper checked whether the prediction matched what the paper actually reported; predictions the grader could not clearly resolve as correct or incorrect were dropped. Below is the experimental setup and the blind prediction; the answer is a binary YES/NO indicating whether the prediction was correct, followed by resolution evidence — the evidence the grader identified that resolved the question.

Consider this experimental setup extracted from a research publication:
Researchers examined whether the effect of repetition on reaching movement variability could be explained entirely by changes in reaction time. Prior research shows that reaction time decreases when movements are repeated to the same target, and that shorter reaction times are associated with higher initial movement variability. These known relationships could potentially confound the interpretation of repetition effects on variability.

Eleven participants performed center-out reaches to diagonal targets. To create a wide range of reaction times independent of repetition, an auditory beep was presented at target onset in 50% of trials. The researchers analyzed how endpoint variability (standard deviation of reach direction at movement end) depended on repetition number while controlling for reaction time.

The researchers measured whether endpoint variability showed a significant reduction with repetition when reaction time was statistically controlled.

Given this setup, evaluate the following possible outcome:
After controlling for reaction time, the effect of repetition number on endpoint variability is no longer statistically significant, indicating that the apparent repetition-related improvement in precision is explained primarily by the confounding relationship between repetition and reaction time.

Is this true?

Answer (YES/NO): NO